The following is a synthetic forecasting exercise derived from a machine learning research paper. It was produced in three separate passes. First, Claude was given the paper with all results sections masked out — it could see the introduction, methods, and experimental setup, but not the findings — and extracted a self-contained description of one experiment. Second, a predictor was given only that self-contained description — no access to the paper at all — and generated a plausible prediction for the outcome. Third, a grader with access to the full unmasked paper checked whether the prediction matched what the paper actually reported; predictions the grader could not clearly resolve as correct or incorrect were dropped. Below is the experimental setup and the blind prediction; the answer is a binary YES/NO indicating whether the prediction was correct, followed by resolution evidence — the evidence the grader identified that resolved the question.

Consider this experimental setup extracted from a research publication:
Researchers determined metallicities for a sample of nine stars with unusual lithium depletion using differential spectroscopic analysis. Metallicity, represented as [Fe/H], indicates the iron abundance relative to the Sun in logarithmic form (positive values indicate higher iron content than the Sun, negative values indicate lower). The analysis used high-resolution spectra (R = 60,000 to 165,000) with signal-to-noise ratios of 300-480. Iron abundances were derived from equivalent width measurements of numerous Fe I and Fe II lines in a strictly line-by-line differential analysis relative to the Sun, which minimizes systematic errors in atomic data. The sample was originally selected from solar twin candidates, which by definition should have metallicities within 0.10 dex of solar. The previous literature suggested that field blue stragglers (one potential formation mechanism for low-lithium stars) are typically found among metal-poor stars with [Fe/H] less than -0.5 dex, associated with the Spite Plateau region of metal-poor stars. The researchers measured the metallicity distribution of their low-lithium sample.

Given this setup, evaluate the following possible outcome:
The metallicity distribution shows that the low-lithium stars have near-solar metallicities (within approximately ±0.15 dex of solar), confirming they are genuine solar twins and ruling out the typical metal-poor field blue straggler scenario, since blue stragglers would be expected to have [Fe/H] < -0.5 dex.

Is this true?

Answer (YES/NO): NO